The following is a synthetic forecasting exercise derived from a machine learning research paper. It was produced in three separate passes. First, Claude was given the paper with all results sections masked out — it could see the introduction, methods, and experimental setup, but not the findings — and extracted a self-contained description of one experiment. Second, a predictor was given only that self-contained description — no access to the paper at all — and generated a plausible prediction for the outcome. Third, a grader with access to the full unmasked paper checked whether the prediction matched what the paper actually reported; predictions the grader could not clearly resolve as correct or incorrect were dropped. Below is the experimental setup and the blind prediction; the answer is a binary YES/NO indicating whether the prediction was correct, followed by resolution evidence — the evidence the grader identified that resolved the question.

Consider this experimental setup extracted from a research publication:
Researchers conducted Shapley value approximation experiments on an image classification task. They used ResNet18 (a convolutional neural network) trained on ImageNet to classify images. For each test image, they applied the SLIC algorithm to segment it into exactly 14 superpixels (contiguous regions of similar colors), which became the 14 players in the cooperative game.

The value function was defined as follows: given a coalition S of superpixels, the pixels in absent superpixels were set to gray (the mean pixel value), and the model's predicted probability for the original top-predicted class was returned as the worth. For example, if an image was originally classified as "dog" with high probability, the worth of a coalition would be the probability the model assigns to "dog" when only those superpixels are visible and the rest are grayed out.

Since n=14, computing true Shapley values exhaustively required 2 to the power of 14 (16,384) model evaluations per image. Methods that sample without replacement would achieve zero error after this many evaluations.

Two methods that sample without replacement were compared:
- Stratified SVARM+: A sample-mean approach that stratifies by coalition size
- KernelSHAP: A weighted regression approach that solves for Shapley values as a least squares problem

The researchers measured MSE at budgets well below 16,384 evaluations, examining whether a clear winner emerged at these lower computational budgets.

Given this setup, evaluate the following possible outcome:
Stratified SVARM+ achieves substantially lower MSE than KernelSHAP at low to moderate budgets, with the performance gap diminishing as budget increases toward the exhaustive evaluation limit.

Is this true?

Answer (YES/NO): NO